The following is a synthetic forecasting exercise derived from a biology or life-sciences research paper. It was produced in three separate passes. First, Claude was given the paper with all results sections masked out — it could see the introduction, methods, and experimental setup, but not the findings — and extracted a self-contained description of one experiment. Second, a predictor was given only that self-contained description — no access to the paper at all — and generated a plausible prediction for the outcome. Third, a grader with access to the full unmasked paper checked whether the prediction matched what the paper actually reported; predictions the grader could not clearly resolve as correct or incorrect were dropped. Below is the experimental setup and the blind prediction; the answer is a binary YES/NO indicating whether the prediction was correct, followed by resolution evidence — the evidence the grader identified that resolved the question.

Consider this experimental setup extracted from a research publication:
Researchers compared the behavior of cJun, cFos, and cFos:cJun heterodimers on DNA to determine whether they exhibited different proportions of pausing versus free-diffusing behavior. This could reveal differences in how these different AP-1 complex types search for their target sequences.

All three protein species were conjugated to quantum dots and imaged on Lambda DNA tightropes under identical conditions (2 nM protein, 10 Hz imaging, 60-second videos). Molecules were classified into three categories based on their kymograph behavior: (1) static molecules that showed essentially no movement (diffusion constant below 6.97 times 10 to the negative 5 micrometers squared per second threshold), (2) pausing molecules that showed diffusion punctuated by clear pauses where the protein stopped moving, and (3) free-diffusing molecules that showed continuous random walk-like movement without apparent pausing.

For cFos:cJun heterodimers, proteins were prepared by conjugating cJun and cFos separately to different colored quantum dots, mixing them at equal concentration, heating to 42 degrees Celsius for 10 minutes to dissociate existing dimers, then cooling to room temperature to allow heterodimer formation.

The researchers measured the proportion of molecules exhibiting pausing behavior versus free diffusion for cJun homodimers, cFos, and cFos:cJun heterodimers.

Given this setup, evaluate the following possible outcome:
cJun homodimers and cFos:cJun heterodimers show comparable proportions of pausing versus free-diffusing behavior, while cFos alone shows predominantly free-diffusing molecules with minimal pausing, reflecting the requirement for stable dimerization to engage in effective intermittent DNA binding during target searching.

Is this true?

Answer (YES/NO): NO